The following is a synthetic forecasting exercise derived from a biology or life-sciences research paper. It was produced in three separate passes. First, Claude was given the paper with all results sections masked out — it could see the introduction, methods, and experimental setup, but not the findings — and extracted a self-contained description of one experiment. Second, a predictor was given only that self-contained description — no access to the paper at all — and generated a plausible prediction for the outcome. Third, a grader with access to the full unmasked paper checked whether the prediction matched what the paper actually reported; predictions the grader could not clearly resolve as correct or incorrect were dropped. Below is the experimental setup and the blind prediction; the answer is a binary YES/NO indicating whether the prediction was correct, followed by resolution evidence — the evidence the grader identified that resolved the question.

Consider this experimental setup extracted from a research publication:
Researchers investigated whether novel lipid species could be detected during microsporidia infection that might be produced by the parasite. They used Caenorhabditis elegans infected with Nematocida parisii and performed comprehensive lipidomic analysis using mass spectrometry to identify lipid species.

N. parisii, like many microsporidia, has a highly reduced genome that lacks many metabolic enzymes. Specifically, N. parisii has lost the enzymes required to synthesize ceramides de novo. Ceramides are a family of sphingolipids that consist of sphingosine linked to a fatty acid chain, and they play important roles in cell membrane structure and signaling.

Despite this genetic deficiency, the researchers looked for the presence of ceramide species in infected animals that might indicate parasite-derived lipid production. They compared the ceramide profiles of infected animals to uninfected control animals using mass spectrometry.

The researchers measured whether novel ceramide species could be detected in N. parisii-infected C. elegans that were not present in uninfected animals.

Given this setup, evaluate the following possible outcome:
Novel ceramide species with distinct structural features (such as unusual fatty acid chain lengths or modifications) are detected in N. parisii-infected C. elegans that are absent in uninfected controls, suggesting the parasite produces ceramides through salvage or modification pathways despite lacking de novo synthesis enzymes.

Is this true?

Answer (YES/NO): YES